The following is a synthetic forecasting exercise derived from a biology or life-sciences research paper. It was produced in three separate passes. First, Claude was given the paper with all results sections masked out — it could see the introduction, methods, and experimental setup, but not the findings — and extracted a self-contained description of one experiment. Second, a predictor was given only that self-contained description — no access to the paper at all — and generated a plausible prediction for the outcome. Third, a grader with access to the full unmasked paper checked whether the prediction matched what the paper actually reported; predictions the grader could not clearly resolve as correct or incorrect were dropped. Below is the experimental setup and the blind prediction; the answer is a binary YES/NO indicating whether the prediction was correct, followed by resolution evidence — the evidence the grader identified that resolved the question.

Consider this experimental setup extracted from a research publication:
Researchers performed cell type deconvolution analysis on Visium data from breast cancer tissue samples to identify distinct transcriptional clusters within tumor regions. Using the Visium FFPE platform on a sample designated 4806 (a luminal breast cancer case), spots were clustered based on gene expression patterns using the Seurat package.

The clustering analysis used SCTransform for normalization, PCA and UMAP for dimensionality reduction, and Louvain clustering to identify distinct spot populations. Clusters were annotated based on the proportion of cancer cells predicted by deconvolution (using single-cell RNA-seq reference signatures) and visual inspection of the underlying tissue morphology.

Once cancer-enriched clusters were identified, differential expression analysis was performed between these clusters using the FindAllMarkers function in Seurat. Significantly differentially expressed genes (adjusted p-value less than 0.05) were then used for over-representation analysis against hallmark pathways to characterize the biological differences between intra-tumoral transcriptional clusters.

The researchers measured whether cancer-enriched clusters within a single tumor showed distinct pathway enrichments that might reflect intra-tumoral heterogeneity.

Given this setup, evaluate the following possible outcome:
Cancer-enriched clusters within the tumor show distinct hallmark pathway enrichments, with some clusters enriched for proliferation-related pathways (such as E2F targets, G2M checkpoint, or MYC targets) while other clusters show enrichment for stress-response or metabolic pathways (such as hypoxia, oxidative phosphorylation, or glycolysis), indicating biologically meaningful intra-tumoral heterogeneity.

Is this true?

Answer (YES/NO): NO